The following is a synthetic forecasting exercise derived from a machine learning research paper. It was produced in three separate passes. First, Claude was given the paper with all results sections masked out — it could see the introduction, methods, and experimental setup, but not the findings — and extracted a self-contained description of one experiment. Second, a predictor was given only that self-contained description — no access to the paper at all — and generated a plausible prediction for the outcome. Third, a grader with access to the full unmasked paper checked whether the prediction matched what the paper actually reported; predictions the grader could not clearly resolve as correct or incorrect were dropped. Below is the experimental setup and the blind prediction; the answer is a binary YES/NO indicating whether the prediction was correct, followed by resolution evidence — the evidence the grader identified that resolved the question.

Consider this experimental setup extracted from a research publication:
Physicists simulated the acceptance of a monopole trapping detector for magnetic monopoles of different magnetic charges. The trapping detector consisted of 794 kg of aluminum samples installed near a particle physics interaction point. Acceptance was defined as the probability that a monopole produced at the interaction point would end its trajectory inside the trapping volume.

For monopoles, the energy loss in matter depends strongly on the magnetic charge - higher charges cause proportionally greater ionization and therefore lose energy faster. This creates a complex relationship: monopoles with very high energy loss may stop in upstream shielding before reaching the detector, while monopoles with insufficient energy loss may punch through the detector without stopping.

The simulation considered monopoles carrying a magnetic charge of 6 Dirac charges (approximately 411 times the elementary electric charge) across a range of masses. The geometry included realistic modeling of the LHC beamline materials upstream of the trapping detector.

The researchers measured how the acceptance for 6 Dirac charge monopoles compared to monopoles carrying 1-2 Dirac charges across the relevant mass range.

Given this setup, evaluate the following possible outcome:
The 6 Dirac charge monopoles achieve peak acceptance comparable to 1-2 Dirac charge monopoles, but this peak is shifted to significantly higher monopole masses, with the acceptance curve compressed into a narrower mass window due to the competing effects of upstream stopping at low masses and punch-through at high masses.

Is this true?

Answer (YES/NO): NO